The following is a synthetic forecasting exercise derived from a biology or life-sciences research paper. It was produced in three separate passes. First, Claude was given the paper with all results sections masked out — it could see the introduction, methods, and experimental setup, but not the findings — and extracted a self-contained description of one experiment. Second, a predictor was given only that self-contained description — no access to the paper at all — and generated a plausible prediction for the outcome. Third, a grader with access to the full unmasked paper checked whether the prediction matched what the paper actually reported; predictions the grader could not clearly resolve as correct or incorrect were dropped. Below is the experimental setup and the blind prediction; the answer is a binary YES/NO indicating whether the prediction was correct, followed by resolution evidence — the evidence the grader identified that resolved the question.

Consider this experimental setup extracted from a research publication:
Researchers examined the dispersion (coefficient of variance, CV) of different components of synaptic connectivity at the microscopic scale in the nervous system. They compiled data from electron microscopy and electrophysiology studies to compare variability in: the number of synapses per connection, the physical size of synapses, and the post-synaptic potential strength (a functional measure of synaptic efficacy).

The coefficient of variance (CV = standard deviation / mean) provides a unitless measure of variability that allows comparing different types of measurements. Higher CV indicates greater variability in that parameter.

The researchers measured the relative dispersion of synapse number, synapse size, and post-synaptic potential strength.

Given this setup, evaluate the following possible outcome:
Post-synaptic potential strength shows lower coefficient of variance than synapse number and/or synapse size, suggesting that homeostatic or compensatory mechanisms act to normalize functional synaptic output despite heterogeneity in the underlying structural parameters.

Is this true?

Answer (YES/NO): NO